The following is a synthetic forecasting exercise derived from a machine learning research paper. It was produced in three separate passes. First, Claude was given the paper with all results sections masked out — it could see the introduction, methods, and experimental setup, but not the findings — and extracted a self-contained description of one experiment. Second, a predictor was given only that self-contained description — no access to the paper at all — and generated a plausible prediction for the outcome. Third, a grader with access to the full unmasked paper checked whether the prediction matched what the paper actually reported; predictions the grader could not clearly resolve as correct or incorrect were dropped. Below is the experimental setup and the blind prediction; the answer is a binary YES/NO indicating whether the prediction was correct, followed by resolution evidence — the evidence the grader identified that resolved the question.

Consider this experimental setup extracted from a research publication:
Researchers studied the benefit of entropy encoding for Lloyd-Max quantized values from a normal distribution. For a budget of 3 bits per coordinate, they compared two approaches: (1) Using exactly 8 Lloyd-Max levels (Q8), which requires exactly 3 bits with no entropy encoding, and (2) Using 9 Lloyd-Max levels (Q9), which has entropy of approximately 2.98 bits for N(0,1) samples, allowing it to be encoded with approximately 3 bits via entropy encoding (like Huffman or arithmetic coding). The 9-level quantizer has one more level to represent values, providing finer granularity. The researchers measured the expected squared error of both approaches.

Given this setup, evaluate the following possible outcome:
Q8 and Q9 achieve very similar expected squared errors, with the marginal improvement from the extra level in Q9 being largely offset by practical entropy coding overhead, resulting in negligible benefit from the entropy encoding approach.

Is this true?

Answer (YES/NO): NO